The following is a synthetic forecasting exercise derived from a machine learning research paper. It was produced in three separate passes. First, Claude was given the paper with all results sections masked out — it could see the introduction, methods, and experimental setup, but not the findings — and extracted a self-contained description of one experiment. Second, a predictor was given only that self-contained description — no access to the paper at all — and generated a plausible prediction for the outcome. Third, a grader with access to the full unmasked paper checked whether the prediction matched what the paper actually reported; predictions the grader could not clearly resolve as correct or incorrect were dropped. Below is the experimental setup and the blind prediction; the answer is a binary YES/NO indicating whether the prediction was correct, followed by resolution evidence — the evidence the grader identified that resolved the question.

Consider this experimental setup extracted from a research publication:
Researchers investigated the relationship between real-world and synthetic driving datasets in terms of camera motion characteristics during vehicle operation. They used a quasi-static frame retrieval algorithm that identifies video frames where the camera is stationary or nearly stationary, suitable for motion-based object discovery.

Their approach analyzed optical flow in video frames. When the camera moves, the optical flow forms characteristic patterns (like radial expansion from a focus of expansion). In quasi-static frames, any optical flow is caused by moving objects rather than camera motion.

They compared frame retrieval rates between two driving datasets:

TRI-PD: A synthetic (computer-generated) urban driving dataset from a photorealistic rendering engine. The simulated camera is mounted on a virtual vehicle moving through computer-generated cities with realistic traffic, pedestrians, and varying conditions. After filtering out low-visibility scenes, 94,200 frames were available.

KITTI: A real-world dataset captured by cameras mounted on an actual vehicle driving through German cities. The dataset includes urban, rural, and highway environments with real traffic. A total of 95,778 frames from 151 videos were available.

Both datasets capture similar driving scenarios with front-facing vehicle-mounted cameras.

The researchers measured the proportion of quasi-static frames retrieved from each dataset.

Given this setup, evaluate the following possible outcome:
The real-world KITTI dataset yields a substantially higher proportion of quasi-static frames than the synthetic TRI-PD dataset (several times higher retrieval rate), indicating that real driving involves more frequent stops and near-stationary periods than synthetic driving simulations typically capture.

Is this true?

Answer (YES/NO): NO